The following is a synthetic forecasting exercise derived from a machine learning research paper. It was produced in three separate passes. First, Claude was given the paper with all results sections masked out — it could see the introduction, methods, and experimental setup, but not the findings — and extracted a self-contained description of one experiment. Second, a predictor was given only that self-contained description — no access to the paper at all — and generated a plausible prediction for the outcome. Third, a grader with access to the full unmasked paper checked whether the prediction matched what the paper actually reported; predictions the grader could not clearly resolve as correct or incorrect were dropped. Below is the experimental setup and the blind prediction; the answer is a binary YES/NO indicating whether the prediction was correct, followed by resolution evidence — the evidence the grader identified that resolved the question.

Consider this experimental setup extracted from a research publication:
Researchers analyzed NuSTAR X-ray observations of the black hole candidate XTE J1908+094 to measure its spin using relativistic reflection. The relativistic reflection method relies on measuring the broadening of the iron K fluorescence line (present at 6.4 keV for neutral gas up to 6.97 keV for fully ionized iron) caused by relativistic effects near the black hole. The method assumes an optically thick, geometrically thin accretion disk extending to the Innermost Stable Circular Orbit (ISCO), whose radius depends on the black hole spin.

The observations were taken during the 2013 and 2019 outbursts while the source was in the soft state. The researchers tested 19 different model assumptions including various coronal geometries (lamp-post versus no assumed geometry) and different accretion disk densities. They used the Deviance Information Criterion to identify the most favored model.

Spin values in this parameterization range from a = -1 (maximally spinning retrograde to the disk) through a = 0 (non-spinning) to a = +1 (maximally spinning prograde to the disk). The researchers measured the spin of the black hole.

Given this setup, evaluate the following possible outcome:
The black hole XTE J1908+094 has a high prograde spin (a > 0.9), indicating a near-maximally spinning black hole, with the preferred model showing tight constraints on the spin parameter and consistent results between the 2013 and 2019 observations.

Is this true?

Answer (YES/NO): NO